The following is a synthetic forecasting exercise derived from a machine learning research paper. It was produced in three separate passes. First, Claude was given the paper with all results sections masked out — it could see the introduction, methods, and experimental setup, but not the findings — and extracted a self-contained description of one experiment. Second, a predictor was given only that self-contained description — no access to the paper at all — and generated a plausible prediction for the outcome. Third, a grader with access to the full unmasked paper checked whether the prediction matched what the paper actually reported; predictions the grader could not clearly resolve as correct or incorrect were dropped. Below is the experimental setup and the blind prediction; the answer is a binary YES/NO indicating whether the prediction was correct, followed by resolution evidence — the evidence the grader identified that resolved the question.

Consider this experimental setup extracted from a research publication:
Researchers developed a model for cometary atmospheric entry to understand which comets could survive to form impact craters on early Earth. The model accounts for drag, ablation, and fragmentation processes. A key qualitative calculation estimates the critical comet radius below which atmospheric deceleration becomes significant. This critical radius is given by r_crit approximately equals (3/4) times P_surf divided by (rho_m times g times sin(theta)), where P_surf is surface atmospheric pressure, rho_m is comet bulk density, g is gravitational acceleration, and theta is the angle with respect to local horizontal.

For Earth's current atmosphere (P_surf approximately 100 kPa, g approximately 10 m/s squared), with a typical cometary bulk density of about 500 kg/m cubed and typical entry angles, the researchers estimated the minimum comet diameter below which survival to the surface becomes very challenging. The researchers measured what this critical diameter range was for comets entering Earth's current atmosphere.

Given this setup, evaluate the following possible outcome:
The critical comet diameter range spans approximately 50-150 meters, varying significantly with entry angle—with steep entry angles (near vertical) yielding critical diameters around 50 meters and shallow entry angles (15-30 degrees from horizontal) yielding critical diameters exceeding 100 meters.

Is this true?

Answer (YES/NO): NO